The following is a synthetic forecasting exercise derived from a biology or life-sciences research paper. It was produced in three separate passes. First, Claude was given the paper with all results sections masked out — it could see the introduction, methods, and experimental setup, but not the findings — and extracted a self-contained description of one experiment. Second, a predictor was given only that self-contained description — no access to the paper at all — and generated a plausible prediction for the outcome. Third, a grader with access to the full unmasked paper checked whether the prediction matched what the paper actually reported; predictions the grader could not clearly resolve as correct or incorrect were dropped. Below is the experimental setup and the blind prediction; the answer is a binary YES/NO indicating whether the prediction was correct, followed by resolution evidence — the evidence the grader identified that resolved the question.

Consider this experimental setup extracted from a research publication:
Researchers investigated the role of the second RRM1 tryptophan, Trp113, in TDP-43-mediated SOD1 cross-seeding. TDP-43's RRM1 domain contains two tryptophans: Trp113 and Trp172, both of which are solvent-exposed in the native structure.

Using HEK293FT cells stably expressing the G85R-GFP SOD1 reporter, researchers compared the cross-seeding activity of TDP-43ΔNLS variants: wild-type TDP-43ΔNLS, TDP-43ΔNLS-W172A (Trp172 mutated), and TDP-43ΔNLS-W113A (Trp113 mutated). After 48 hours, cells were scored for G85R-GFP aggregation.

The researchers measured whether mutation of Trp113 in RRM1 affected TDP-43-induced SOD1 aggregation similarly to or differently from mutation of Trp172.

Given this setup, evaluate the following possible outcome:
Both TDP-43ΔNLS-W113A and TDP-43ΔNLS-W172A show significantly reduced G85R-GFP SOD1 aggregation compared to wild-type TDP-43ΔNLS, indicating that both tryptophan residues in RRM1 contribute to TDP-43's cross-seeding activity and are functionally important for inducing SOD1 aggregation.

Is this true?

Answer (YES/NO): NO